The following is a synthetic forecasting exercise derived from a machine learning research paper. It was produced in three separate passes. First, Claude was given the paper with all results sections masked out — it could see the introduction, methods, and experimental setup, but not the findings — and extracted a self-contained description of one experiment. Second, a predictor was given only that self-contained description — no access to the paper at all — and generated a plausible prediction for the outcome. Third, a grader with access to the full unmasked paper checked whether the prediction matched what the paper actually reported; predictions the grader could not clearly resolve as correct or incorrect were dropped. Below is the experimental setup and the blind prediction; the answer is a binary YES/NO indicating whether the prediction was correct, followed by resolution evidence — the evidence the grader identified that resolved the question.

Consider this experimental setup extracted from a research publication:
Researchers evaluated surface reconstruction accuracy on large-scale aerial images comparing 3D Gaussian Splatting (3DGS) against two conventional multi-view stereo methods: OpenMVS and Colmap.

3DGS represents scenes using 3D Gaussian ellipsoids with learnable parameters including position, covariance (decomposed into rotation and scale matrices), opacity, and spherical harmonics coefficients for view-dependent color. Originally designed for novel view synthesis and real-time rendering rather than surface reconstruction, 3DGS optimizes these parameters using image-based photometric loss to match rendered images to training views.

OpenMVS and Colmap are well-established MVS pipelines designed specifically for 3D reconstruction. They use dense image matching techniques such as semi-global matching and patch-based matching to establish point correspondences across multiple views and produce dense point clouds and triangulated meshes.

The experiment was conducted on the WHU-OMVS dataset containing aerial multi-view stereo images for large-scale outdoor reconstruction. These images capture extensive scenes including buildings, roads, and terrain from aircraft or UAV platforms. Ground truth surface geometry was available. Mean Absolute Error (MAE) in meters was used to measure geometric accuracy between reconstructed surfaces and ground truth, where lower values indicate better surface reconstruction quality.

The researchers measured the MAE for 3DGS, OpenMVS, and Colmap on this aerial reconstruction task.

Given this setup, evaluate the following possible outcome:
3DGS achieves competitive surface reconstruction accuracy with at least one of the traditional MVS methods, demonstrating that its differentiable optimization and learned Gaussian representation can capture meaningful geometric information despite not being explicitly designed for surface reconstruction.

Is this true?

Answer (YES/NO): NO